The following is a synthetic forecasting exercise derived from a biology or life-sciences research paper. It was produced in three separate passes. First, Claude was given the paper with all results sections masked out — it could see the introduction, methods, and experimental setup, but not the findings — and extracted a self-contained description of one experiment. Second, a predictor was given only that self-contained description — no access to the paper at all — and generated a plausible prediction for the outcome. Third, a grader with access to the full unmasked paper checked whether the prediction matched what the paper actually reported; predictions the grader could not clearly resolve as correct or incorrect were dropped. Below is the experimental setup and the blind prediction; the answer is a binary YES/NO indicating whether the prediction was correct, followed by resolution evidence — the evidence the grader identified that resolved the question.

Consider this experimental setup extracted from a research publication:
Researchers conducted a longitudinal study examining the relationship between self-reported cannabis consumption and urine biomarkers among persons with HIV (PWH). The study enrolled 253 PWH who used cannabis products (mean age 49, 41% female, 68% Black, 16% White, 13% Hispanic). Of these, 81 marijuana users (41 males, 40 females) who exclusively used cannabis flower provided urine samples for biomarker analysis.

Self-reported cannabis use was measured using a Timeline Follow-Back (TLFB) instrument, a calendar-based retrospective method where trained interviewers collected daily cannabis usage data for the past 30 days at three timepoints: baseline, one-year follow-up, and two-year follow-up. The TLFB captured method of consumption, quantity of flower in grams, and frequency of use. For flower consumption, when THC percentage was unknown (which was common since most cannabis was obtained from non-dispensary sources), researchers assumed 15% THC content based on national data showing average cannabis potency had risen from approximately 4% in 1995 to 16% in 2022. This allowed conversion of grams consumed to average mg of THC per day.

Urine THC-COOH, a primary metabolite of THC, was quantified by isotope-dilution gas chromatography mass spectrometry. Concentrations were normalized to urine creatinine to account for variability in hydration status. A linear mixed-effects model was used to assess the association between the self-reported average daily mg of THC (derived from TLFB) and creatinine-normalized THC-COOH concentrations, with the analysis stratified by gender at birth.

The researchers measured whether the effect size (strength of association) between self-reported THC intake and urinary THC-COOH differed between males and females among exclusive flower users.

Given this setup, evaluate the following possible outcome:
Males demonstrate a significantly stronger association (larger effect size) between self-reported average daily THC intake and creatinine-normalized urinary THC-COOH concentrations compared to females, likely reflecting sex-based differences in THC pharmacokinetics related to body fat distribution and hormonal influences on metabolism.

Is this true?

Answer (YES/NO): NO